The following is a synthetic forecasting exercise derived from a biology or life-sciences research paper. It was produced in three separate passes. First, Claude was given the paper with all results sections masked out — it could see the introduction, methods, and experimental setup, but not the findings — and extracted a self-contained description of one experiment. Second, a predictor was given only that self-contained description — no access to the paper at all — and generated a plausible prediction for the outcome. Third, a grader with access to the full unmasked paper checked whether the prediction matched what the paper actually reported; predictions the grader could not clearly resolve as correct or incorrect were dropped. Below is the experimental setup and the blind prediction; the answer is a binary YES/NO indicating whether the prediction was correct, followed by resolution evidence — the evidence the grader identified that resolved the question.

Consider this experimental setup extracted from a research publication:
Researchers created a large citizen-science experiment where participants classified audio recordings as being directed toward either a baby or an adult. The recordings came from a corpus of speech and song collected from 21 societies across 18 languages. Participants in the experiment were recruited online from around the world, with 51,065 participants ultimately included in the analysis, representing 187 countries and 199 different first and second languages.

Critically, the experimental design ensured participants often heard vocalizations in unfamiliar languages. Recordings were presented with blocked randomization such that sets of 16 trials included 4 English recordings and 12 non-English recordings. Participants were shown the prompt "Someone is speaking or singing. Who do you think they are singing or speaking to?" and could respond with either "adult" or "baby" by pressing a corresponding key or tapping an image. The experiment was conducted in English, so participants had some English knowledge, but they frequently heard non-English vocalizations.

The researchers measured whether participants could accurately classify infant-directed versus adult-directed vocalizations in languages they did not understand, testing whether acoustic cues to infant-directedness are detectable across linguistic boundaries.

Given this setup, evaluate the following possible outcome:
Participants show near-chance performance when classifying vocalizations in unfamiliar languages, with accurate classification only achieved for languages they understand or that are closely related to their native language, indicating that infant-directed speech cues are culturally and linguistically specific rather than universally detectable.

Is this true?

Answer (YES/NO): NO